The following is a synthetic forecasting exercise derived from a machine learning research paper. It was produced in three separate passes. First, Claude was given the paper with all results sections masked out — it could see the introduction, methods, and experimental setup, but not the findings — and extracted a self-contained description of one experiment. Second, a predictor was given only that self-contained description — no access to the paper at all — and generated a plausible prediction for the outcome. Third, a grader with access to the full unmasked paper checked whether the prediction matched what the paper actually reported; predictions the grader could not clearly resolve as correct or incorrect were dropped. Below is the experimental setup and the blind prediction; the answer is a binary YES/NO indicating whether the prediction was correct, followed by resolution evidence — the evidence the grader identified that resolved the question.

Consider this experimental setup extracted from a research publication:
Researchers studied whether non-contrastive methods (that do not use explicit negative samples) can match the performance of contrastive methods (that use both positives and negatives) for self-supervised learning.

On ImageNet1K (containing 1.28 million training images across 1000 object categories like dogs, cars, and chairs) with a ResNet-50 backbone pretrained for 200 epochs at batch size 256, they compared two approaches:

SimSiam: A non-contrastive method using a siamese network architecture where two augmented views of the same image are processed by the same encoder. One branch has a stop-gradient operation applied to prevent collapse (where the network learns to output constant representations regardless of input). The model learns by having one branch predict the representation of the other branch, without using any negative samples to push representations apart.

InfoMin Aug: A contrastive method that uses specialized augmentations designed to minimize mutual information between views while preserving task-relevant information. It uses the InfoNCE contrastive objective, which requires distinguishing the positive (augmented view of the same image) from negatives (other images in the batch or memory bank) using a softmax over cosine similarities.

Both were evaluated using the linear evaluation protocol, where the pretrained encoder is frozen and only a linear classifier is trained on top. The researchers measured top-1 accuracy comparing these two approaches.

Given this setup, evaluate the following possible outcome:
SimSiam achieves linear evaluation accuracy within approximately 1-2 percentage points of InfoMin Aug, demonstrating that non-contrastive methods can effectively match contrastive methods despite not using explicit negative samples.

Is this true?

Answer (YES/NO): YES